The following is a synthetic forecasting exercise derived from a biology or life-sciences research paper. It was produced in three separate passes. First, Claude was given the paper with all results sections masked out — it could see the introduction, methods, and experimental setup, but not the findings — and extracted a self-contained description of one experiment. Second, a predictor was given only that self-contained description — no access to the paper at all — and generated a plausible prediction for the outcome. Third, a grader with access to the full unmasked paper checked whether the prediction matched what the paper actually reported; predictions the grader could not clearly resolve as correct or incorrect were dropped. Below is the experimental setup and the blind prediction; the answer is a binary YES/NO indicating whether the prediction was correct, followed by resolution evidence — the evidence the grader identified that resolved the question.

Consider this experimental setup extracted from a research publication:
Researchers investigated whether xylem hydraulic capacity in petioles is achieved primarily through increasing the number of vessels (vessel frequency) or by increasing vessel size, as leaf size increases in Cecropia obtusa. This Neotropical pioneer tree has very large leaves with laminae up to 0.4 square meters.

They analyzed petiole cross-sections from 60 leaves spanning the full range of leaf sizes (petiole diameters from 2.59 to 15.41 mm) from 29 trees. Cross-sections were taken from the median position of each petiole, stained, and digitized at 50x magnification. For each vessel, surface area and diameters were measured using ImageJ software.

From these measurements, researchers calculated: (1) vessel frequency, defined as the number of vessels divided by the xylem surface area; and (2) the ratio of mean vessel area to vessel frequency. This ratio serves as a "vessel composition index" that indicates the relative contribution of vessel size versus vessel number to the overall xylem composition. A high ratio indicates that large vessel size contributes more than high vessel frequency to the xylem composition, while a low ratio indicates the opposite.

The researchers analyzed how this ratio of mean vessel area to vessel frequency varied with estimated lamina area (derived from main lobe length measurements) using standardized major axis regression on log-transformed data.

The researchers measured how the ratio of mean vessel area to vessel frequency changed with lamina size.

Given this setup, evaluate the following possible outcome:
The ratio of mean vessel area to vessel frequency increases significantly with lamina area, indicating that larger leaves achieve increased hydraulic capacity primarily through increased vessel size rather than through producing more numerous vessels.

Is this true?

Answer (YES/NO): YES